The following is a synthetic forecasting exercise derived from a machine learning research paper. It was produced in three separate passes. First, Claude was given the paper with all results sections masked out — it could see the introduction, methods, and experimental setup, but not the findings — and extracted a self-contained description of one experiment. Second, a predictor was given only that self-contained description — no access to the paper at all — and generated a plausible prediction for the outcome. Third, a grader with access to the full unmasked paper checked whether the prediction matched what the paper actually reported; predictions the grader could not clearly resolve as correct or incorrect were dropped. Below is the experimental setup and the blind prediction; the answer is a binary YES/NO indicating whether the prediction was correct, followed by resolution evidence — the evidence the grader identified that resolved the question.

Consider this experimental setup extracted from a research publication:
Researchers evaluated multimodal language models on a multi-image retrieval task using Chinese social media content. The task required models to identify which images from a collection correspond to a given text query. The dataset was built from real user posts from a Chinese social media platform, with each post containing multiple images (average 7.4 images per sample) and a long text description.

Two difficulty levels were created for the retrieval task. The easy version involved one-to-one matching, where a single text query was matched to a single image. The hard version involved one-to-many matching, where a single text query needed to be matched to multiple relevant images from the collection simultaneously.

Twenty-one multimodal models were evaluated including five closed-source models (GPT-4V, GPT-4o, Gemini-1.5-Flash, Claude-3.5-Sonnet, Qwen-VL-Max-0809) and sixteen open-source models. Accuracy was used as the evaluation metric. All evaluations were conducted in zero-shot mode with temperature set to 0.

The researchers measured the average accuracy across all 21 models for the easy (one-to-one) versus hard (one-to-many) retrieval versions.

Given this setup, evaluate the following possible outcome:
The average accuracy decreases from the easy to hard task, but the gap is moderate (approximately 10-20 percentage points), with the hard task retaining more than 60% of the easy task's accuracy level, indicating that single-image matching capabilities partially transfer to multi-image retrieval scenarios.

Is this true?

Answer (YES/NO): NO